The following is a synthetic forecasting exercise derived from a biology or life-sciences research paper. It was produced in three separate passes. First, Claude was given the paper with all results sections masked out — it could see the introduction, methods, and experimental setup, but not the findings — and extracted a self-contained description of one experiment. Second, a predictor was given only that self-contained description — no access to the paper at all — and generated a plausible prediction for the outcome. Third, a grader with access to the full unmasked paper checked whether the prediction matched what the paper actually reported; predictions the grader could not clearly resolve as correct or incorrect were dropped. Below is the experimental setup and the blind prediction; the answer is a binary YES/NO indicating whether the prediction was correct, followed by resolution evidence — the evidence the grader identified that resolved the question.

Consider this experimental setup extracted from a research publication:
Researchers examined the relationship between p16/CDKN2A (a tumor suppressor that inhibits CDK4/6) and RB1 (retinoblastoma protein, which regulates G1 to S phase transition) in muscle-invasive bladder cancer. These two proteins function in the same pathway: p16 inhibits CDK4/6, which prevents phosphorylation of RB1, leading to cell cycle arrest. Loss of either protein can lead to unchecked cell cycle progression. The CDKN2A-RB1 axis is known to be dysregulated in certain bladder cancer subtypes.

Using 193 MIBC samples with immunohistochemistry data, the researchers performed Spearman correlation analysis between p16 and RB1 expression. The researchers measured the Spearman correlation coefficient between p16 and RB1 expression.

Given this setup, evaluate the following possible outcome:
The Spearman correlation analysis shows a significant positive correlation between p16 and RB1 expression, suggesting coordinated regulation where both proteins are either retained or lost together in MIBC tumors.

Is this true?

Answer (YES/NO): NO